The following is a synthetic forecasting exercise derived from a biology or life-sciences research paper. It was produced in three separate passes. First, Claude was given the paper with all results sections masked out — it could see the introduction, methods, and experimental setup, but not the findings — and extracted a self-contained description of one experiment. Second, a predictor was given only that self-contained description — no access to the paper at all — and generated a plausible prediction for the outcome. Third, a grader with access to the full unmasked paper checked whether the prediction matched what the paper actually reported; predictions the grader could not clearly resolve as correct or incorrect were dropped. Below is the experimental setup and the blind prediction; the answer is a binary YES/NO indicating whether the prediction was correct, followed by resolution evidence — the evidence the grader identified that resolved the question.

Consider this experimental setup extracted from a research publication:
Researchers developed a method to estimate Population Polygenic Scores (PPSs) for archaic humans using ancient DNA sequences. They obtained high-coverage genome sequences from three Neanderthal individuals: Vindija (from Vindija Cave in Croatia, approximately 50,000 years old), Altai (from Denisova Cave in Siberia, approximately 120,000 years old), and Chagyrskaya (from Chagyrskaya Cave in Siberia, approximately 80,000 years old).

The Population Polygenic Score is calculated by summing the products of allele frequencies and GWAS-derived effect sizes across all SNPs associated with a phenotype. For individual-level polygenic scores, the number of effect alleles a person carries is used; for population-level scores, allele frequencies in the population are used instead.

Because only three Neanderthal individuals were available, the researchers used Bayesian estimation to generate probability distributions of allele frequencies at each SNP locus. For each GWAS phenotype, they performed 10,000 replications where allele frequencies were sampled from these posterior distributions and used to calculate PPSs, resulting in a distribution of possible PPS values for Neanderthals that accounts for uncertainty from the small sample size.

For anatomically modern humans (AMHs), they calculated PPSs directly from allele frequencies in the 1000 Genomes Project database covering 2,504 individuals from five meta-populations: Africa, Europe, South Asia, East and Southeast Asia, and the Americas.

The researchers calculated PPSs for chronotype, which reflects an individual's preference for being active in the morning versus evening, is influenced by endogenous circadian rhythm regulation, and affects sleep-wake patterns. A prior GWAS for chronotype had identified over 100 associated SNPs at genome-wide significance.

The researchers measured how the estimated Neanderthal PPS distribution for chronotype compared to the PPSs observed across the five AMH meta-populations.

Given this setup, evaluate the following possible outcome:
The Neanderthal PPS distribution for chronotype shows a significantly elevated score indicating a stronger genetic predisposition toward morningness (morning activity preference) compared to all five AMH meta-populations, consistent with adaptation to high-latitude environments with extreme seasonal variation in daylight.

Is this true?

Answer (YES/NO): NO